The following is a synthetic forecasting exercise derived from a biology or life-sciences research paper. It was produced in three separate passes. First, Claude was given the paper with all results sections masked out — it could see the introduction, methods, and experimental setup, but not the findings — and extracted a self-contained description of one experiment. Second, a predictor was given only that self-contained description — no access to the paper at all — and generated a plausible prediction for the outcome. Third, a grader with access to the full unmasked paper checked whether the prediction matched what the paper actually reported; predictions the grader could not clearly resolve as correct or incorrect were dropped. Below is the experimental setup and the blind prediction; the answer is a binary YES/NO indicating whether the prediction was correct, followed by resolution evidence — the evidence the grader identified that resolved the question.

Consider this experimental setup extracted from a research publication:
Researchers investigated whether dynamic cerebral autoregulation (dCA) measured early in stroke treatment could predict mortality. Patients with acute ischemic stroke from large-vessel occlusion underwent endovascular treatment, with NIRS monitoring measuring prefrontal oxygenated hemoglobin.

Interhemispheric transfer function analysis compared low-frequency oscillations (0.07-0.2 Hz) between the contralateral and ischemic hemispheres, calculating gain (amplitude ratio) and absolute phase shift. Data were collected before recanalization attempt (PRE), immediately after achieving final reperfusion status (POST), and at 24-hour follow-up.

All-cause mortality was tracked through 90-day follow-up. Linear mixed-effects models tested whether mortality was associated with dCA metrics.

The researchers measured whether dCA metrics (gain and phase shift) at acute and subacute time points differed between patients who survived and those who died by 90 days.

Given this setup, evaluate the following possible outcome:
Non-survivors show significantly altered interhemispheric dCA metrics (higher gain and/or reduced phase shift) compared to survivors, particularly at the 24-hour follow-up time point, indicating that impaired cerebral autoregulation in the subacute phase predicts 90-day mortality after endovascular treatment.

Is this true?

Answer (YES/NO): NO